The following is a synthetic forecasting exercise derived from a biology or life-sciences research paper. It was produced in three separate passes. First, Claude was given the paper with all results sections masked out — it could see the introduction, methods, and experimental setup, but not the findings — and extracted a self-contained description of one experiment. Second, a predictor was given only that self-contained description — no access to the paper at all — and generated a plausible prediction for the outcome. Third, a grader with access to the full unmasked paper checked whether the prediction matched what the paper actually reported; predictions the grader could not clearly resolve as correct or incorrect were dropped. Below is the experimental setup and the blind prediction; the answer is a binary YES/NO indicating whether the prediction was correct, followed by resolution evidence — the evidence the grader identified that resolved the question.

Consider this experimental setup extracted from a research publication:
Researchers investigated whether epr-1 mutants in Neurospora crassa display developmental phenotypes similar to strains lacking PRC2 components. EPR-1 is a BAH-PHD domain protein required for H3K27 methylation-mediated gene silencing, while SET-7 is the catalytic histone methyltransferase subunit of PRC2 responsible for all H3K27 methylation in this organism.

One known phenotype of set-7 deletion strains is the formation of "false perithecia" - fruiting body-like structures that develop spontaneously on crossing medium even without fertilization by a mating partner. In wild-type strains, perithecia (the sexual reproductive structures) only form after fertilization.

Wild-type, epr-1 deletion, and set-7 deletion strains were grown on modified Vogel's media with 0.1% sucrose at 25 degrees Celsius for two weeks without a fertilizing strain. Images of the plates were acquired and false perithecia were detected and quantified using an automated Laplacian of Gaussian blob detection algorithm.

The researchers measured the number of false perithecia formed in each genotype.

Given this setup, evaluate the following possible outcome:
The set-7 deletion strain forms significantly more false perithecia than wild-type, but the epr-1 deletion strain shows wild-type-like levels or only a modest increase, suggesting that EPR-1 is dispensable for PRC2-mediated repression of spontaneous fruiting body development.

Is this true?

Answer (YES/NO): NO